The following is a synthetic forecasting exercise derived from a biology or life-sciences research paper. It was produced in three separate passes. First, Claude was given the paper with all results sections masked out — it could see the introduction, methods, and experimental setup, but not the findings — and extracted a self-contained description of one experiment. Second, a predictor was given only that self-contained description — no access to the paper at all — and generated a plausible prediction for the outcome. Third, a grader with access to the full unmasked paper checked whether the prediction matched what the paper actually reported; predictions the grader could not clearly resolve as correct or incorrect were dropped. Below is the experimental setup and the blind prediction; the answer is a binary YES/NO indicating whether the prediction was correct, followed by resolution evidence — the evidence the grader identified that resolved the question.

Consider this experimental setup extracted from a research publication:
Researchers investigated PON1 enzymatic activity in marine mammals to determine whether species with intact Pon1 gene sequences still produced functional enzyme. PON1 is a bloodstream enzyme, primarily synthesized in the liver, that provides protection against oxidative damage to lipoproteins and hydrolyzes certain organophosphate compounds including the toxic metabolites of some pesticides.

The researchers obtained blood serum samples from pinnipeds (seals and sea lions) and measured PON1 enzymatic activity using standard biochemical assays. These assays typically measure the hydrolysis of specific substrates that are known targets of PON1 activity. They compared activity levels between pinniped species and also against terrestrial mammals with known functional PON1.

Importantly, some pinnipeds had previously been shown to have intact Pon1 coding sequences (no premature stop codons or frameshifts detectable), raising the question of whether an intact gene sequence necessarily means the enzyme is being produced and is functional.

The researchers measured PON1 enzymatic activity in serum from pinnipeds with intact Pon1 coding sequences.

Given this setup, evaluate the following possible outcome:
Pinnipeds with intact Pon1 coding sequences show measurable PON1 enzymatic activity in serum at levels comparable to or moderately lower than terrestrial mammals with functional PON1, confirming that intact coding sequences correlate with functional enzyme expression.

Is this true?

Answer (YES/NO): YES